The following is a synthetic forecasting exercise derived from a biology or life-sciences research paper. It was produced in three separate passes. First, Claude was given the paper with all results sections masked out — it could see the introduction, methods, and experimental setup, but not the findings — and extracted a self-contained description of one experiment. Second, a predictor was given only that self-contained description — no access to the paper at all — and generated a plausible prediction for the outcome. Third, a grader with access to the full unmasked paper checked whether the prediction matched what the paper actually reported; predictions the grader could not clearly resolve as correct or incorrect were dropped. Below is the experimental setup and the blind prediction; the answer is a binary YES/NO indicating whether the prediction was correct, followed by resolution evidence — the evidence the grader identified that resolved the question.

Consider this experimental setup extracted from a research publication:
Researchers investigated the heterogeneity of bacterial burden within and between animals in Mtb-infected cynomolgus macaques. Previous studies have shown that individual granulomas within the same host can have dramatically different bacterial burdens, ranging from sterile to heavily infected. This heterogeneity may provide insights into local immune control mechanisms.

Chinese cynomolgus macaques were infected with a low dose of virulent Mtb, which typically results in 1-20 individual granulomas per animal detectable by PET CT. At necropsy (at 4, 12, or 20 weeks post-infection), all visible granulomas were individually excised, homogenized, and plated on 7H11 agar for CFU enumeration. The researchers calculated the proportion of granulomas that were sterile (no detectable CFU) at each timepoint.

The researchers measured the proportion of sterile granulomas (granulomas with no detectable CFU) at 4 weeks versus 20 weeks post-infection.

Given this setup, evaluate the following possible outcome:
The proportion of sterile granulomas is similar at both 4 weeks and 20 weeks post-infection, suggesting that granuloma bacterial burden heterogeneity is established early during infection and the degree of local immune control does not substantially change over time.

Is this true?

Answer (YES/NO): NO